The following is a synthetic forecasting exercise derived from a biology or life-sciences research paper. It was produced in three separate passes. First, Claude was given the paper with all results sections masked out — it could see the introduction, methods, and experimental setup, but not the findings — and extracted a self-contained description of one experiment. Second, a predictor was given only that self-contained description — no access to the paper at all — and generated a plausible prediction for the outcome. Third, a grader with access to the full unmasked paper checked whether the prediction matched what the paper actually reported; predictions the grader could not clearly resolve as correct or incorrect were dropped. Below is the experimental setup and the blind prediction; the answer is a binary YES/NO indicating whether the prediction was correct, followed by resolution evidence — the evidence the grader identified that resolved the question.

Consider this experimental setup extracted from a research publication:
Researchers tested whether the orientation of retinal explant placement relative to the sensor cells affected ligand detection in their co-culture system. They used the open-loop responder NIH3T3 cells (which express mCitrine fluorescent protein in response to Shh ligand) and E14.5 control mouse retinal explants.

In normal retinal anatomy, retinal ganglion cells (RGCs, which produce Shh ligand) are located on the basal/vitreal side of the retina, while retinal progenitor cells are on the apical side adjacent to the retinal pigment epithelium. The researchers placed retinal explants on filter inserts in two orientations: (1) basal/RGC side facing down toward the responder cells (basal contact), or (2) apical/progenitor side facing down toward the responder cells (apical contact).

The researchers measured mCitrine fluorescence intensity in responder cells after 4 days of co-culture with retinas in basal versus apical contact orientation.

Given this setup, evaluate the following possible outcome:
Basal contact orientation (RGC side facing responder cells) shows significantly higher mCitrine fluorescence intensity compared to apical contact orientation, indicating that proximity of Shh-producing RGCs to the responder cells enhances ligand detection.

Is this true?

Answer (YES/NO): YES